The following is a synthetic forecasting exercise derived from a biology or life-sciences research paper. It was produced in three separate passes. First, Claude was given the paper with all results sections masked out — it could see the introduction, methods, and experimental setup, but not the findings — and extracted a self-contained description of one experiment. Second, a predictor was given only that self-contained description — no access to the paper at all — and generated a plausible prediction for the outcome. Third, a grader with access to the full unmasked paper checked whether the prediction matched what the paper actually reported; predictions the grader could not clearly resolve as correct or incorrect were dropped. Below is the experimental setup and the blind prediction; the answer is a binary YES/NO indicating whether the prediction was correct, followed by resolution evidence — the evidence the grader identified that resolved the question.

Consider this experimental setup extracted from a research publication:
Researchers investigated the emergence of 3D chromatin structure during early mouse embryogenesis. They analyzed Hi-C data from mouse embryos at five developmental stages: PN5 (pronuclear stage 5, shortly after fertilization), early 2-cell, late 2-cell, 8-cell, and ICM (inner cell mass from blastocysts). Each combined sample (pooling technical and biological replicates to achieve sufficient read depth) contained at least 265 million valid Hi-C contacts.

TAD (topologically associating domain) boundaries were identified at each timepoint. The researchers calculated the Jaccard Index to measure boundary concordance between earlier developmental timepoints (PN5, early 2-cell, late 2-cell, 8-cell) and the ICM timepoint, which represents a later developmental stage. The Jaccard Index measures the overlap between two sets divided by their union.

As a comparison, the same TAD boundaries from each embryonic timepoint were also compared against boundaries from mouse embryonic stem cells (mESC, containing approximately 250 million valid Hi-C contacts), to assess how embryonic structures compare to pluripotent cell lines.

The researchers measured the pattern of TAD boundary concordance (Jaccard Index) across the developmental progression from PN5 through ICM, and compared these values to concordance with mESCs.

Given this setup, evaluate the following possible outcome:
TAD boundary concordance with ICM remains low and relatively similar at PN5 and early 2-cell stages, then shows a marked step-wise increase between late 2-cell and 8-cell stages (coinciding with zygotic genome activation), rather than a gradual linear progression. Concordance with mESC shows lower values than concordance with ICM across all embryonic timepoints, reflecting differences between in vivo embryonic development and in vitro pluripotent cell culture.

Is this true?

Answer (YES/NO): NO